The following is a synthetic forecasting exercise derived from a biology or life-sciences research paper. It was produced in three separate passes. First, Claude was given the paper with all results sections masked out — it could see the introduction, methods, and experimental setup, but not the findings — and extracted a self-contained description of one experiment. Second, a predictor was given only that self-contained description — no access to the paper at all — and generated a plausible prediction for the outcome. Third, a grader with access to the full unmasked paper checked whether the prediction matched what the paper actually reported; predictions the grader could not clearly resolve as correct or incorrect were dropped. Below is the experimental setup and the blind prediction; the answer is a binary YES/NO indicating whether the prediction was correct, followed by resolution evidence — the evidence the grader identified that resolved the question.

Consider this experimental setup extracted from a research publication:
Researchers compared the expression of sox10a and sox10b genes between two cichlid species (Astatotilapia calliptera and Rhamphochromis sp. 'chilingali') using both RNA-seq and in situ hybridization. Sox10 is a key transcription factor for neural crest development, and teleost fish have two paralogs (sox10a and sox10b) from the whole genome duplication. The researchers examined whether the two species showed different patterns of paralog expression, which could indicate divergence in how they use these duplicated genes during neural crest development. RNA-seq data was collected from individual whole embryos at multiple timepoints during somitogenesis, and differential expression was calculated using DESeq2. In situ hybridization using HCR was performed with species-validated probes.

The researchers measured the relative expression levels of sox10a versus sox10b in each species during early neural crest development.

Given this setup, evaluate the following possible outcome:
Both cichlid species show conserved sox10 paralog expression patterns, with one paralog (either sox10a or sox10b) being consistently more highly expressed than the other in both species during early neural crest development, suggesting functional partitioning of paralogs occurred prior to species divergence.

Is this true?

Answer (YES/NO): NO